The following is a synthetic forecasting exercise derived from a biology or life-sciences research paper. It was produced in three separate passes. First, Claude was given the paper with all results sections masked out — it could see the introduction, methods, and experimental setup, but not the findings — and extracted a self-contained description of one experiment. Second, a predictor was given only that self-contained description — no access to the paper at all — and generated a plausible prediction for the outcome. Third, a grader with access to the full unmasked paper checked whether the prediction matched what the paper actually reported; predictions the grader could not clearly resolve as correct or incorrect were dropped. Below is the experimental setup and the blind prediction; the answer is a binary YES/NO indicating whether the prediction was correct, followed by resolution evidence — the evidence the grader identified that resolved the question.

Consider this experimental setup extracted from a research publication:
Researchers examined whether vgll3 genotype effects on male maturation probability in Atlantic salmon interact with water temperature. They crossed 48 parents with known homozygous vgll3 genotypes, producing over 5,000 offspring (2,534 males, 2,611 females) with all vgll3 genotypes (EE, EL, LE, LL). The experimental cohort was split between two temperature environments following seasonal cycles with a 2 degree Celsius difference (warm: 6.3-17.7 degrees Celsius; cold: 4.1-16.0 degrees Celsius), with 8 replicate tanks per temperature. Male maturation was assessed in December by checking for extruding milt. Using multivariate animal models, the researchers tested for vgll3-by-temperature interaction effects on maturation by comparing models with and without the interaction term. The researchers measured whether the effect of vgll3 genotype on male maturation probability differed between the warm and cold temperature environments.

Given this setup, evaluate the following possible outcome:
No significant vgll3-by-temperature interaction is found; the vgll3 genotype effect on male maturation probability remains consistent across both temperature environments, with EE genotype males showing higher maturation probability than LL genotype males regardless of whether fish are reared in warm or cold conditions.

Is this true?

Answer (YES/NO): YES